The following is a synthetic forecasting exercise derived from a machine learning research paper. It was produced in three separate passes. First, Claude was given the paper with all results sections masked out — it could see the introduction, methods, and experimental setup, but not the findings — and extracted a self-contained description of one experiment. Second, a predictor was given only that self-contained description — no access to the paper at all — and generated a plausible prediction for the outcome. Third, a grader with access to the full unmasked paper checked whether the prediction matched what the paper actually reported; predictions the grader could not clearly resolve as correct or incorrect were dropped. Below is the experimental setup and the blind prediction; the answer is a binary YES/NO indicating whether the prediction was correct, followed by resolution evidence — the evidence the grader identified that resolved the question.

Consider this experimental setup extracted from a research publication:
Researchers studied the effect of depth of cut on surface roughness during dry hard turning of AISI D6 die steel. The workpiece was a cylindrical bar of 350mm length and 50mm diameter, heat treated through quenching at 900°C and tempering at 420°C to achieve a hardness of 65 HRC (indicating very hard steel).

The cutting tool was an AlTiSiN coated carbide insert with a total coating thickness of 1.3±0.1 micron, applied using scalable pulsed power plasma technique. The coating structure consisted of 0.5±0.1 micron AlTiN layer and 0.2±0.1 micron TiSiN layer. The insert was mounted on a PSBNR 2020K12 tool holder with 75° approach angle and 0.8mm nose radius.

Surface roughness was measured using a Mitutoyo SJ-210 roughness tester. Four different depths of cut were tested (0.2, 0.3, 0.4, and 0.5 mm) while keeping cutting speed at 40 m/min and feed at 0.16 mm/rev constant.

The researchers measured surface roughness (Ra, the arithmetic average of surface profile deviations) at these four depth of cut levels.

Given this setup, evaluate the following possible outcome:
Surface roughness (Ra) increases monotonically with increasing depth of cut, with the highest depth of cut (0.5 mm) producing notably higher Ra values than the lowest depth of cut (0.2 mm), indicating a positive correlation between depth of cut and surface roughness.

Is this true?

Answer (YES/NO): YES